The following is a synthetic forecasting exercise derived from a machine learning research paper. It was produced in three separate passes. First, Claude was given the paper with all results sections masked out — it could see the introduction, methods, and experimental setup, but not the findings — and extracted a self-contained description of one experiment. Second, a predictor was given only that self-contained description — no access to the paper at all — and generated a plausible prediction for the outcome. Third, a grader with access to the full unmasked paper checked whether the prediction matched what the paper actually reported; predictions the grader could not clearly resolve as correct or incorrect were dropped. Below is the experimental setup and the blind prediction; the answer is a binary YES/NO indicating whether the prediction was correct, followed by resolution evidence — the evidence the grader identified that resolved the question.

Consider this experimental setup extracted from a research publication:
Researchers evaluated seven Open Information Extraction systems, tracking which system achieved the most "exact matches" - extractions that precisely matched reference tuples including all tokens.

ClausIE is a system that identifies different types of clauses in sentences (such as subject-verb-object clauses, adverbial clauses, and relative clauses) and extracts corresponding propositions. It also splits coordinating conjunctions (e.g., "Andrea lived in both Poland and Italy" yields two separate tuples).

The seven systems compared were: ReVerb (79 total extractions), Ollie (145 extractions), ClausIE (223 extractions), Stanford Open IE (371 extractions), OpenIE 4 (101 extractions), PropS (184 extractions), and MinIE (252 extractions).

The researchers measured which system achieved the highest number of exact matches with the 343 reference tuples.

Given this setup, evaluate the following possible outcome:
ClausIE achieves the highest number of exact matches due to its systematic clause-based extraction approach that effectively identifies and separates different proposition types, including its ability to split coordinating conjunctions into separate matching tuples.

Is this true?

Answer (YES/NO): YES